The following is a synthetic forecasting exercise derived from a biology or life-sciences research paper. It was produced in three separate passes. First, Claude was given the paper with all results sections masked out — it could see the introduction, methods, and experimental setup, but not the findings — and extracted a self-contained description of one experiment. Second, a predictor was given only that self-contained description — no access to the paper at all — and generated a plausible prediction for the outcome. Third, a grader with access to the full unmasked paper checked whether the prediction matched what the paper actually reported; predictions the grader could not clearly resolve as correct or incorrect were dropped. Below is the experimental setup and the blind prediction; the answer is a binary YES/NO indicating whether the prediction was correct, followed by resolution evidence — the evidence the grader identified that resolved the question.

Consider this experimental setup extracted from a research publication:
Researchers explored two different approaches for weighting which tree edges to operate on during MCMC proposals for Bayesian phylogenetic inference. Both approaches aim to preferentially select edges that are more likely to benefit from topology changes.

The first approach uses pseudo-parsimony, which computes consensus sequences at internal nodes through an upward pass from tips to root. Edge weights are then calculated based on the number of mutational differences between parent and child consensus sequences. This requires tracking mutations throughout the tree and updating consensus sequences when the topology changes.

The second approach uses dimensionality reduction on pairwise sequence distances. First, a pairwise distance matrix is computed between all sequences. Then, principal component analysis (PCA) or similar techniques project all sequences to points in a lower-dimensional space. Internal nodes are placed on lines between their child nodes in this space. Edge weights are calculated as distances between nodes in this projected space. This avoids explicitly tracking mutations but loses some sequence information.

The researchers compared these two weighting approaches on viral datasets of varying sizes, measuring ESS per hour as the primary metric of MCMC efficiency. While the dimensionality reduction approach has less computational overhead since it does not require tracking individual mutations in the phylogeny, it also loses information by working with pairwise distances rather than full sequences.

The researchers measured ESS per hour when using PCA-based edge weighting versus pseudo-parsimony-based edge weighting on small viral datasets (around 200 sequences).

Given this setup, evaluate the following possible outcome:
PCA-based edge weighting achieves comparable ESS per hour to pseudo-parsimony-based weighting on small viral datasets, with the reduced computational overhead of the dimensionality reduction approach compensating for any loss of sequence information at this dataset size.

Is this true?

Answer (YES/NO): NO